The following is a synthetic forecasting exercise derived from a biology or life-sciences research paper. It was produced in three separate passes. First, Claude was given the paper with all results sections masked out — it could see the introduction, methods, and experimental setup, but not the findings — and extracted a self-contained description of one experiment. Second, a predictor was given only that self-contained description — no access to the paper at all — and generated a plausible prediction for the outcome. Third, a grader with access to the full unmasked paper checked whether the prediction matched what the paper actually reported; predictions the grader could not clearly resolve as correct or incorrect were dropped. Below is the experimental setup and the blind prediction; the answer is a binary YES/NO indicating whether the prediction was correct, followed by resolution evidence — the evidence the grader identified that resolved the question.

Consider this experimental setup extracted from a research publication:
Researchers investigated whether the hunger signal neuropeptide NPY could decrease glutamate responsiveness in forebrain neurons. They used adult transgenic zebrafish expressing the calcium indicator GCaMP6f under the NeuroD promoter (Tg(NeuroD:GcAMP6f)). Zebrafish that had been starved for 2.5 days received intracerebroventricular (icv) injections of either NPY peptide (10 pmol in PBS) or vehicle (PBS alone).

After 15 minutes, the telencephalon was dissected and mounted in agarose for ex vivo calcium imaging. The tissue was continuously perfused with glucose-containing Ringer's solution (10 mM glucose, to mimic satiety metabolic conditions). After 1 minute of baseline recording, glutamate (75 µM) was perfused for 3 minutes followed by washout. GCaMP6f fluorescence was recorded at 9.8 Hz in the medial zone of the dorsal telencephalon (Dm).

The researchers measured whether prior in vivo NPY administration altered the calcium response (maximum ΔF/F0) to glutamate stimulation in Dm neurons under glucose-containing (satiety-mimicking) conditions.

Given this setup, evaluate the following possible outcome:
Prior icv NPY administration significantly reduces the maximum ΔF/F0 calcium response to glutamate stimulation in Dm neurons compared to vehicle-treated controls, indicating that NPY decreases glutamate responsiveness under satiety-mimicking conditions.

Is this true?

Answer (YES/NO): YES